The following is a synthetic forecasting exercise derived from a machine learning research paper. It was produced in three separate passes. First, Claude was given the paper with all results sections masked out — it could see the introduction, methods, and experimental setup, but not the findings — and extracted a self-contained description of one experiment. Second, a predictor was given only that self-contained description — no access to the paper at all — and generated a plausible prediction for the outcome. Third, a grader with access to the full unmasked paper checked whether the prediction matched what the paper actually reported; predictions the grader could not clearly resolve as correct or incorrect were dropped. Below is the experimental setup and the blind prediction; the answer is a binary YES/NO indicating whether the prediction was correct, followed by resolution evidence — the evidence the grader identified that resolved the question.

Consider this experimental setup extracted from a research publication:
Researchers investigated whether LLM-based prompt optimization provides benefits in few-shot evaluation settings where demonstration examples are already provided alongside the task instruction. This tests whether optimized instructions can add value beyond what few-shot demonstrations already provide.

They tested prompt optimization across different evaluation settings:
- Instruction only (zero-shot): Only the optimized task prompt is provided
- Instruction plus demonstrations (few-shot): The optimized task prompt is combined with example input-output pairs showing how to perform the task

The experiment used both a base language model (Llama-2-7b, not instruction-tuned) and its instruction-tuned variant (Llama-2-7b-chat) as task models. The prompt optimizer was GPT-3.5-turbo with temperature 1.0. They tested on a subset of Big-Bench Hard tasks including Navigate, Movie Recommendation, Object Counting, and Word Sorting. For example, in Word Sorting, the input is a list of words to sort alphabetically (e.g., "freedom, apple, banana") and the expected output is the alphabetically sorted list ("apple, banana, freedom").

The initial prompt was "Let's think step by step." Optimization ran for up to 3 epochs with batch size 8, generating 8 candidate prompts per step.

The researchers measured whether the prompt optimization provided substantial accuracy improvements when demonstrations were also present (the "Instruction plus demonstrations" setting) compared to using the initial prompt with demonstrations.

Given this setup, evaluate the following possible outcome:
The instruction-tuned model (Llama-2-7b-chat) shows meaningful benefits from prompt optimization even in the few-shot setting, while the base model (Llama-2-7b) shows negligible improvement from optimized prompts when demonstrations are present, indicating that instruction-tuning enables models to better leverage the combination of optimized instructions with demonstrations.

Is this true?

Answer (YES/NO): NO